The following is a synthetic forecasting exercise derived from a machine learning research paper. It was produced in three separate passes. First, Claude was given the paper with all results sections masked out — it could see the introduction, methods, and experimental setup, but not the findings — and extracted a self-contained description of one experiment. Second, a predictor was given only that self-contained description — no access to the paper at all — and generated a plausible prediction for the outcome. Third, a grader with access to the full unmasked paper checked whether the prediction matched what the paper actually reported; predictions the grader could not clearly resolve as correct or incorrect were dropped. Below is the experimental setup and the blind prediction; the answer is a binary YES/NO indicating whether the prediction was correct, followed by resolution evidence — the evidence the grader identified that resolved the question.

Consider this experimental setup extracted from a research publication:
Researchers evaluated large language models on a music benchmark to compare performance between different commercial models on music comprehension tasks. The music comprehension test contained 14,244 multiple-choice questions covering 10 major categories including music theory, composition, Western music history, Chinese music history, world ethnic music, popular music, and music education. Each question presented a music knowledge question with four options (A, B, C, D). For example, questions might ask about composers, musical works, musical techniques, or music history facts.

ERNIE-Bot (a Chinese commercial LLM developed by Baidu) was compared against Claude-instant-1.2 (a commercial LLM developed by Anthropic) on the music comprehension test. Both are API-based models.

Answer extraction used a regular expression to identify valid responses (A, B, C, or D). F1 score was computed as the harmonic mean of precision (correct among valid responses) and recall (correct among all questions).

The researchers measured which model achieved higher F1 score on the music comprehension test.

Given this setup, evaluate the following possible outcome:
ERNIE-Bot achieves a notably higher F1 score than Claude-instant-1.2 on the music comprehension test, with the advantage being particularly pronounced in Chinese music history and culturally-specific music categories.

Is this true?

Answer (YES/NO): NO